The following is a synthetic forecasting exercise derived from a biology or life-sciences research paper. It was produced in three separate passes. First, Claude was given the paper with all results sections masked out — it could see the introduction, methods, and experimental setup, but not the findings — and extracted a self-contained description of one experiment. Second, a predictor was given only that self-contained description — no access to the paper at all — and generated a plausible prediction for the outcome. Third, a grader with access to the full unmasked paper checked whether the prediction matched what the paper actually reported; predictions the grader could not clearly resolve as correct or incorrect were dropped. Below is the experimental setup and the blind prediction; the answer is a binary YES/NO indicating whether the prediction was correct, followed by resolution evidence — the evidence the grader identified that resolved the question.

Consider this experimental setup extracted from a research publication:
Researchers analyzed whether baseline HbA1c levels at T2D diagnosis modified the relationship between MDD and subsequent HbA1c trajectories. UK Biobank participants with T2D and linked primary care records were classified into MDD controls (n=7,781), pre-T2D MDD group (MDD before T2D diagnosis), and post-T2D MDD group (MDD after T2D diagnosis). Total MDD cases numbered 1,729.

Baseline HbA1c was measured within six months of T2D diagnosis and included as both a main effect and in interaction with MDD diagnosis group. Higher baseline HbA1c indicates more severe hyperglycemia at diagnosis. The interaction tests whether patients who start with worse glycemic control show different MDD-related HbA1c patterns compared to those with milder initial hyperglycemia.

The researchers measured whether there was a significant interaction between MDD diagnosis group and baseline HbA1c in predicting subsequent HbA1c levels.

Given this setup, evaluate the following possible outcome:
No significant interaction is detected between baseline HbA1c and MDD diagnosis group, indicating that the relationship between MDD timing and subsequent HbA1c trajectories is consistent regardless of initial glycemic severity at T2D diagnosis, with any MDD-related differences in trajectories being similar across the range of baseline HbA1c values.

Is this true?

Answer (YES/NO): NO